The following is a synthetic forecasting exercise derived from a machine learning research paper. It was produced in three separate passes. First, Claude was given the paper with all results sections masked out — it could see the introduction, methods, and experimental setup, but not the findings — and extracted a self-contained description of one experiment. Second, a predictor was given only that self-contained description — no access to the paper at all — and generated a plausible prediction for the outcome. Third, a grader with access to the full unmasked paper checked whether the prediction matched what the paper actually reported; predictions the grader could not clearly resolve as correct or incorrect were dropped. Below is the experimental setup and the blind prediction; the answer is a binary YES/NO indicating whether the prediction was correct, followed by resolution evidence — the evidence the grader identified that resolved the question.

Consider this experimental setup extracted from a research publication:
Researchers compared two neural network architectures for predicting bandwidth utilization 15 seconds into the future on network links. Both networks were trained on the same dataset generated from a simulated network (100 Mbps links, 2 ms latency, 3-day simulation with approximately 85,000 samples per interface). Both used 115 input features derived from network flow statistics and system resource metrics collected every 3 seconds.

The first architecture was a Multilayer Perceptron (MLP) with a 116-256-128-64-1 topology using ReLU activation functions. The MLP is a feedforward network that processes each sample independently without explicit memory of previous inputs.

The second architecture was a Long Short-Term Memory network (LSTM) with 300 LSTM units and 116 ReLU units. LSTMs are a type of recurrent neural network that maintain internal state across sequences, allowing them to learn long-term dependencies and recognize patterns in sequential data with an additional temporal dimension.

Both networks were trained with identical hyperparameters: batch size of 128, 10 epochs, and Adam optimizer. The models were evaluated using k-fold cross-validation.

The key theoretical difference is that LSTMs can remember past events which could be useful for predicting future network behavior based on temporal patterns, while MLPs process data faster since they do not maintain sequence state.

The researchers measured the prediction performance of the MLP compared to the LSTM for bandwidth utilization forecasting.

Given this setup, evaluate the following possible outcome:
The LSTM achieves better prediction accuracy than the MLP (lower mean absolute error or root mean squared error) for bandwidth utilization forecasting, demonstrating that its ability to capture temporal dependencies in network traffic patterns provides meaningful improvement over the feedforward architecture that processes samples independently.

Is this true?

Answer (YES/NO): YES